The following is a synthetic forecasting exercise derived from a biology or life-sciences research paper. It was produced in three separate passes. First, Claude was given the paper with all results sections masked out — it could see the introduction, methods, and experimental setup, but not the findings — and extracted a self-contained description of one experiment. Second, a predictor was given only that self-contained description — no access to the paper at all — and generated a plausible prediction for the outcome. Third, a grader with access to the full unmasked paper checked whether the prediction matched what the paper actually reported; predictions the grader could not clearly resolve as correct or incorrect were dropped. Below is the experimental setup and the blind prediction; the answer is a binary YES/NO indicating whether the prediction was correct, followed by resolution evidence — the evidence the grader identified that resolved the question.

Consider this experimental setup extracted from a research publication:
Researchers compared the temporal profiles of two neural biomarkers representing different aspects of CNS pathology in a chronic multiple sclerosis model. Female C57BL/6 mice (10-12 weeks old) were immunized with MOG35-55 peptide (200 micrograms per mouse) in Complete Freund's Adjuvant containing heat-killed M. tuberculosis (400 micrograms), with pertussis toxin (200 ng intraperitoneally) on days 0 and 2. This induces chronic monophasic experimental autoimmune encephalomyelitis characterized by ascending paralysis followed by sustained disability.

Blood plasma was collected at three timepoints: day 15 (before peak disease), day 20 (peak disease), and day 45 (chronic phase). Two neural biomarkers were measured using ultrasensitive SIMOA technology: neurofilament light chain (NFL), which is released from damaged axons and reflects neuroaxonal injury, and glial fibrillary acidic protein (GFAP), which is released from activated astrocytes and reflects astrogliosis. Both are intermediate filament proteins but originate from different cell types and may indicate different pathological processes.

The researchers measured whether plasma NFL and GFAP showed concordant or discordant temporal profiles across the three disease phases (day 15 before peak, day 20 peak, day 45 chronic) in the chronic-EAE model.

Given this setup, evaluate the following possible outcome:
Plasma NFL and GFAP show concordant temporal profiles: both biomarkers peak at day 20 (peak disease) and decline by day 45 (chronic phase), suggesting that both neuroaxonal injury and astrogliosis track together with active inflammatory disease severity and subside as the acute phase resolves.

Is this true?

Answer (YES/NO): NO